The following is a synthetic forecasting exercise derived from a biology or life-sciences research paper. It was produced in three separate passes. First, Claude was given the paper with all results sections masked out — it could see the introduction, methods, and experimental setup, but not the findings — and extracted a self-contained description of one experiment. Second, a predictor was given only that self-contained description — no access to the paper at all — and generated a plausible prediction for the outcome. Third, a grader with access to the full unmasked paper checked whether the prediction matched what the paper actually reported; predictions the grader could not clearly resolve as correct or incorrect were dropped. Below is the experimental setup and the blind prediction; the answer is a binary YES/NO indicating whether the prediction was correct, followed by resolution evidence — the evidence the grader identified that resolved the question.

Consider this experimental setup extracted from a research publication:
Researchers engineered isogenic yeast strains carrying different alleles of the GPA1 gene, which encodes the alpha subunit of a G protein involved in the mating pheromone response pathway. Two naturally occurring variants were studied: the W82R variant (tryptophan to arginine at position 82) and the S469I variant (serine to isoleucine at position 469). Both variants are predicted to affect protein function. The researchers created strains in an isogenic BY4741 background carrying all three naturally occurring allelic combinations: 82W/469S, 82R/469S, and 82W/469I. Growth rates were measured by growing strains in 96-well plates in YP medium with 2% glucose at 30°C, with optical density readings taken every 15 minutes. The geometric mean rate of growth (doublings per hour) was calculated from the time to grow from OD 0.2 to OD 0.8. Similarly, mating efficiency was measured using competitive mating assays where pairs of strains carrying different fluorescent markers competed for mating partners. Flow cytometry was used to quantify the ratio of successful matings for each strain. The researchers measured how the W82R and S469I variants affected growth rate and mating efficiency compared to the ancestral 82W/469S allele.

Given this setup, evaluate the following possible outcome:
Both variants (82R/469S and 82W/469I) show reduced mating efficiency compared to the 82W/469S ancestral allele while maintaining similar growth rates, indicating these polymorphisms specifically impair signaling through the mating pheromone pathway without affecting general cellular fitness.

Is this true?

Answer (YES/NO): NO